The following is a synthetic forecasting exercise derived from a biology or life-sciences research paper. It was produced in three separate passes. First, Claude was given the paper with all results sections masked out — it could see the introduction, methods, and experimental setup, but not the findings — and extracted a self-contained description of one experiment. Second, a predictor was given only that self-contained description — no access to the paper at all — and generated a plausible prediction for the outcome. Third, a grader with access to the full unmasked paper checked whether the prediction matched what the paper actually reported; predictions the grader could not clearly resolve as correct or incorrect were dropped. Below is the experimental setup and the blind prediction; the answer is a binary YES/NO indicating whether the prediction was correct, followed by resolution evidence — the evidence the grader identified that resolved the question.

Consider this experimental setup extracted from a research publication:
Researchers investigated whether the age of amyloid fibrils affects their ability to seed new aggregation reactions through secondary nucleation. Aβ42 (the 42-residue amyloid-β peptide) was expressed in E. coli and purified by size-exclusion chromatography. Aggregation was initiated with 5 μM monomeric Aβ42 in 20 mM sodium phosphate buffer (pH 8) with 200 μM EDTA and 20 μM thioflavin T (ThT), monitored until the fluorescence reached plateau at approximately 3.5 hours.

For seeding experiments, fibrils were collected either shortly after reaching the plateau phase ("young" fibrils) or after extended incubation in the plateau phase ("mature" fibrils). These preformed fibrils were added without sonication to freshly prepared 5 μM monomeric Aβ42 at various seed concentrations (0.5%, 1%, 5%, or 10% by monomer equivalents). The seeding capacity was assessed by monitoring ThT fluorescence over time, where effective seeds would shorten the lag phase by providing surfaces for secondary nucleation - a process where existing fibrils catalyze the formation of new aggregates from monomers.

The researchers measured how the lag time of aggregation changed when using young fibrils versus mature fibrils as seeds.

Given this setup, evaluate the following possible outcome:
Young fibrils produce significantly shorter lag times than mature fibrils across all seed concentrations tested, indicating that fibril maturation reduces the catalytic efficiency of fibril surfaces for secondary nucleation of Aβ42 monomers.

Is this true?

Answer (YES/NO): NO